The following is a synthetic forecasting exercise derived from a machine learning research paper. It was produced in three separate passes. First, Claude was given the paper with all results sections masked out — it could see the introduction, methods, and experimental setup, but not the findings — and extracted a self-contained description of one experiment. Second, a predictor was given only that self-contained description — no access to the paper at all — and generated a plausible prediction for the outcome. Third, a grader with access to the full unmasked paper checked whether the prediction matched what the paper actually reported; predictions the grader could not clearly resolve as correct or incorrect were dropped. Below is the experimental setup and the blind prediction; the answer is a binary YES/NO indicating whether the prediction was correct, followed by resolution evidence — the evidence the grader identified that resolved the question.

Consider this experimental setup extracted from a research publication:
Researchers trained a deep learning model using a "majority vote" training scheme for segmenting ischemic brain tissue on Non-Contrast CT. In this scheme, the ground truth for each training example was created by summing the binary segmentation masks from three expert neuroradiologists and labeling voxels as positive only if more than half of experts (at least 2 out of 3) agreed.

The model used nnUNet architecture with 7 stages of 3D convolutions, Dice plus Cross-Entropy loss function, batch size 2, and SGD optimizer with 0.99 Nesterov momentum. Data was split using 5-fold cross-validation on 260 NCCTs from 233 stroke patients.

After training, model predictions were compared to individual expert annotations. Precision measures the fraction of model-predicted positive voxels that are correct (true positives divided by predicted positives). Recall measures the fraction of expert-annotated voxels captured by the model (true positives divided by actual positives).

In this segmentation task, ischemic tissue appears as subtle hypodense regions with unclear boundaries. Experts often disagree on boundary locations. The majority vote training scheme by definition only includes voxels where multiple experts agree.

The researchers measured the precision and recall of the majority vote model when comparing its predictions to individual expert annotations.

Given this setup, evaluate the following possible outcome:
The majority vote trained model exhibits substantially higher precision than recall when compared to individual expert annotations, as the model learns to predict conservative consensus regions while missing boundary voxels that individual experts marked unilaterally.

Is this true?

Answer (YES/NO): YES